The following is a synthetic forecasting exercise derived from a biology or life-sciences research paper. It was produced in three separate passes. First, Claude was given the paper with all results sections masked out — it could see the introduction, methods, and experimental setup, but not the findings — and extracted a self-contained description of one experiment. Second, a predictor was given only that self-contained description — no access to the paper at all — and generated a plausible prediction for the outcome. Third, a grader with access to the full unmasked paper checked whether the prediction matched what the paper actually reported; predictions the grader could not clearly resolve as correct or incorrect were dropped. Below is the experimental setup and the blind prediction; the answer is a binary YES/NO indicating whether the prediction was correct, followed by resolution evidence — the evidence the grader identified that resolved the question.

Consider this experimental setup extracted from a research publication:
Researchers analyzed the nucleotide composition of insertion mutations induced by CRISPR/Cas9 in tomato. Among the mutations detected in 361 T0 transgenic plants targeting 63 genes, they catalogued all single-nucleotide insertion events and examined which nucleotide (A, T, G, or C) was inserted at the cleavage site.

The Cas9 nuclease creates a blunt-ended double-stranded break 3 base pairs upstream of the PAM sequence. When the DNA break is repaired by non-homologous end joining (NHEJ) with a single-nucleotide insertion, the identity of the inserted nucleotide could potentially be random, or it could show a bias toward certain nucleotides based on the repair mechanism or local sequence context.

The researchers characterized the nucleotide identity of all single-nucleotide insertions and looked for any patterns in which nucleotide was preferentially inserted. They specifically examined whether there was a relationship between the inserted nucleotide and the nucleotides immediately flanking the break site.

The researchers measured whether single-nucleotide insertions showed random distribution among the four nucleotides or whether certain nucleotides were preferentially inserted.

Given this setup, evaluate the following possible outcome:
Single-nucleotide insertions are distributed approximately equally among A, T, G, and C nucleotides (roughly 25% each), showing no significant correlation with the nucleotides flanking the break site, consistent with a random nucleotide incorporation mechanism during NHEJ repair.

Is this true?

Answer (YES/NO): NO